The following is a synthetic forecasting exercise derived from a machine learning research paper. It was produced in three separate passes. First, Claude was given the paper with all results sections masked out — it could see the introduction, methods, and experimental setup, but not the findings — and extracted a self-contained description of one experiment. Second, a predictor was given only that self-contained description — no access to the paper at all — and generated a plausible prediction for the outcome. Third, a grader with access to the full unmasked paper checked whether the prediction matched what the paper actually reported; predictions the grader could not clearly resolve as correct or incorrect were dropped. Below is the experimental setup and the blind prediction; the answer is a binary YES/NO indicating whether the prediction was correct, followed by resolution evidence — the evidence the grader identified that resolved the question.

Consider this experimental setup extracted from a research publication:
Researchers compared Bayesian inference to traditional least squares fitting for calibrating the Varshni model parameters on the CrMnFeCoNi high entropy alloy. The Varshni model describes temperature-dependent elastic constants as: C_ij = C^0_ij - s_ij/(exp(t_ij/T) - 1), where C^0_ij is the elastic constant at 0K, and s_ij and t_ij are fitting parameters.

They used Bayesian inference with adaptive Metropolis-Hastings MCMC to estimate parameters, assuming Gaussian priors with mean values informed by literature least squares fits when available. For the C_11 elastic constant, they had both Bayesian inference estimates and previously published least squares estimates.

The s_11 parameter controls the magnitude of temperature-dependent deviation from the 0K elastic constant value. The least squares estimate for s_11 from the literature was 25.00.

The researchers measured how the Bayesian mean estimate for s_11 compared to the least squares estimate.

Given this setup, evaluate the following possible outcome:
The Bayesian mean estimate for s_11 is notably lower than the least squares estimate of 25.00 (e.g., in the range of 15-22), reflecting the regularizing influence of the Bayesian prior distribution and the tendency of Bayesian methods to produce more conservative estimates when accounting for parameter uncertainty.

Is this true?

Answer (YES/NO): NO